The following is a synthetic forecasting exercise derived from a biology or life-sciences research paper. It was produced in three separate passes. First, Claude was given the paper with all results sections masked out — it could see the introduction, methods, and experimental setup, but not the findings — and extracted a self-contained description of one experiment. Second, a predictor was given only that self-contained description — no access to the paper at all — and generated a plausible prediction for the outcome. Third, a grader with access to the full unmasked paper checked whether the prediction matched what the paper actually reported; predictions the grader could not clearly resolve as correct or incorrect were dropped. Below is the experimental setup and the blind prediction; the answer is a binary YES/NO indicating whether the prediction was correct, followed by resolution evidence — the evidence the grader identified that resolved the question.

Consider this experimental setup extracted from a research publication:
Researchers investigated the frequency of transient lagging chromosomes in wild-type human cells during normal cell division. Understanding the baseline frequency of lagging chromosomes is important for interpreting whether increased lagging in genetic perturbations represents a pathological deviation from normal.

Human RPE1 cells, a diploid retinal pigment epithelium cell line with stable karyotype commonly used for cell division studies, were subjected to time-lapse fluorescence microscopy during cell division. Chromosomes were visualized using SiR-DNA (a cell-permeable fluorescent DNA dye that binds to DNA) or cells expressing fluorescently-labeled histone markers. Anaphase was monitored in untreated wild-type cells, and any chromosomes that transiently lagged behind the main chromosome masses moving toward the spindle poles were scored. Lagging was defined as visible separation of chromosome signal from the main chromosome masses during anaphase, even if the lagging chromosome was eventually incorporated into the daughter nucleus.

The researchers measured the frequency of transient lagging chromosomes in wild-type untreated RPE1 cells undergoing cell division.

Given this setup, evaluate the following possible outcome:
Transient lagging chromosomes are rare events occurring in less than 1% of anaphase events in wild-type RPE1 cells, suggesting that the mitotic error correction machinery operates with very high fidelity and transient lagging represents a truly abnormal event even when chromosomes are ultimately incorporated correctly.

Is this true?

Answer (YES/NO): NO